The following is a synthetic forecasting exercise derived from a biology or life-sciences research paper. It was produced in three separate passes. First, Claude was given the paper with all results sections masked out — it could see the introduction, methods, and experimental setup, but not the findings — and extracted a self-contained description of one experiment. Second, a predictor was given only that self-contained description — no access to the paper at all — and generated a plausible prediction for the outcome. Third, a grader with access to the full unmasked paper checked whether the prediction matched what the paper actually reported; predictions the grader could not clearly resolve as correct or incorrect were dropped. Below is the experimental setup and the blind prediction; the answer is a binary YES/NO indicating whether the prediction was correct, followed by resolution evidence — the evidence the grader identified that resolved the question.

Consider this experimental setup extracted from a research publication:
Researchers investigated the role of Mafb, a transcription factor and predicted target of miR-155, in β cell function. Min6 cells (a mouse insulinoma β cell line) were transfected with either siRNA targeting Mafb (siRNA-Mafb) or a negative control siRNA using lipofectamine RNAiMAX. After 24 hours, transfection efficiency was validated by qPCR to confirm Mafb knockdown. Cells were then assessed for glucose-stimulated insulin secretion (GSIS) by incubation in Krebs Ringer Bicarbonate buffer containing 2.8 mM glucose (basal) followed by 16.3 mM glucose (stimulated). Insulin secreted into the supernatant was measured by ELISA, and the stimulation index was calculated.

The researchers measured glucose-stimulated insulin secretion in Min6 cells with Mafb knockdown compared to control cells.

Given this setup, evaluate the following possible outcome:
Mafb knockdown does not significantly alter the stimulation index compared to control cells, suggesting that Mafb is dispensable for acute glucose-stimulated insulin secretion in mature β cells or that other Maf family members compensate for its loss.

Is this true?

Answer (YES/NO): NO